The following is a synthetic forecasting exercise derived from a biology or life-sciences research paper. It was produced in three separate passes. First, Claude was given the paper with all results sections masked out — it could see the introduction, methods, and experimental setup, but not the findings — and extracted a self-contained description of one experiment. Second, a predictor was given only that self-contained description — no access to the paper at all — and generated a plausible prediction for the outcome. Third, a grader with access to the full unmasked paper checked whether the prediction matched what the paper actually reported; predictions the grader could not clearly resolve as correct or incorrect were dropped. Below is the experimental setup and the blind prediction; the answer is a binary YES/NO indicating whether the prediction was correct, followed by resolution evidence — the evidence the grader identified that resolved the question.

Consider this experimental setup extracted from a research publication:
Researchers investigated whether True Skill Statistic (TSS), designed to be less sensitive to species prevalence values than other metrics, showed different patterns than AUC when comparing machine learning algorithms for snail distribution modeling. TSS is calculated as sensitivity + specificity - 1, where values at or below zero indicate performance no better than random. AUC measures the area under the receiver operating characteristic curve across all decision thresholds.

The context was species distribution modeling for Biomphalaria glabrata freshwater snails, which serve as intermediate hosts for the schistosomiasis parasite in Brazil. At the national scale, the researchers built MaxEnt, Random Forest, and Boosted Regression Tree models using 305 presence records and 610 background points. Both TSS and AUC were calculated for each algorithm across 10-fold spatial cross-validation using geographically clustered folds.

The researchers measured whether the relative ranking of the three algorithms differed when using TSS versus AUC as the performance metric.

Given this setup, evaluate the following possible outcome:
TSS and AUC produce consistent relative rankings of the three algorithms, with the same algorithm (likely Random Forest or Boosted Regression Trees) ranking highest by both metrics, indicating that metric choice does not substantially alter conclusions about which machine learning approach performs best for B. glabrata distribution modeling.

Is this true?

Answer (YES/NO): YES